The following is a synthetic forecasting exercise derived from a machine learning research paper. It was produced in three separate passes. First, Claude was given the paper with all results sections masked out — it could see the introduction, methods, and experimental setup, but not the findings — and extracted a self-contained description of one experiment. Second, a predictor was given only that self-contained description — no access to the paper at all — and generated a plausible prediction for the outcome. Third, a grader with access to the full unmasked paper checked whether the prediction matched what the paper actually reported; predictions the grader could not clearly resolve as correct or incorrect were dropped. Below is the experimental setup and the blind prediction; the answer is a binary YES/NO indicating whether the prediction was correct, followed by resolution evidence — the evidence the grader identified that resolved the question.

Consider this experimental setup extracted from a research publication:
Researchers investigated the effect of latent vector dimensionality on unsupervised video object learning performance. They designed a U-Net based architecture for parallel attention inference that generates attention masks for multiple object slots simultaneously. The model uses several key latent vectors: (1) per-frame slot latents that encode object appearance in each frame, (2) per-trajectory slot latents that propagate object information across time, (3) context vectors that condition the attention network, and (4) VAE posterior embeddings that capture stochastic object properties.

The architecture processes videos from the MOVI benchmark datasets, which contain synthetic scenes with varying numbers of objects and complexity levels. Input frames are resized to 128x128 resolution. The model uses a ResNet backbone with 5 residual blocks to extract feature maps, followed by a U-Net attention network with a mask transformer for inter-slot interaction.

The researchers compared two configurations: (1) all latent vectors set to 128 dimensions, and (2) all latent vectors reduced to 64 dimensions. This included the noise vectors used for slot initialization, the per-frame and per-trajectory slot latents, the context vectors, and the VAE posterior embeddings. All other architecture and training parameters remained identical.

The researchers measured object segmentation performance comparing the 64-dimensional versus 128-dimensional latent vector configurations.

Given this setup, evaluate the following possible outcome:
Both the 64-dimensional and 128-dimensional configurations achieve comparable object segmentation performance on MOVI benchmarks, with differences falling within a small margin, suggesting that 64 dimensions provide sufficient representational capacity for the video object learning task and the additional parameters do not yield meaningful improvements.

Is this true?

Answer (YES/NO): NO